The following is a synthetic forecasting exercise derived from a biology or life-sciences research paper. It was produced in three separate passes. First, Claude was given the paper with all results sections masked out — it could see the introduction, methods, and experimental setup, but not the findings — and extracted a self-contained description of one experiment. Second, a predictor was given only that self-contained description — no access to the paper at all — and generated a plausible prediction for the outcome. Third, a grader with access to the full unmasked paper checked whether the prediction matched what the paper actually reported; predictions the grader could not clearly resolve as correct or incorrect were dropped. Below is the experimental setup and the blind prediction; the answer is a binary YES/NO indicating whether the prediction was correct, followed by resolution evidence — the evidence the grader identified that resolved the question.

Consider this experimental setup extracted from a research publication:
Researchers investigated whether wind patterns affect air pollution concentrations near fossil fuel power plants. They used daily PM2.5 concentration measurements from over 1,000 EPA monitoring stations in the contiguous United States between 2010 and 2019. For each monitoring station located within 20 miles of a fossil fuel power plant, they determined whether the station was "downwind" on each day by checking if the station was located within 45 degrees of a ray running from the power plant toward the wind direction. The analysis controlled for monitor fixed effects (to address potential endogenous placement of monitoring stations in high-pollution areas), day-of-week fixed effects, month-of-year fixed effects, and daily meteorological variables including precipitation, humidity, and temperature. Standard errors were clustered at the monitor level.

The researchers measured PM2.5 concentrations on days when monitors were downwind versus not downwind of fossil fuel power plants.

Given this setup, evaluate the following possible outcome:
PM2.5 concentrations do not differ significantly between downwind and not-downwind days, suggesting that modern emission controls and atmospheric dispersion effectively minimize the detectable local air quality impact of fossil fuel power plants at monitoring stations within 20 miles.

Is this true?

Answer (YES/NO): NO